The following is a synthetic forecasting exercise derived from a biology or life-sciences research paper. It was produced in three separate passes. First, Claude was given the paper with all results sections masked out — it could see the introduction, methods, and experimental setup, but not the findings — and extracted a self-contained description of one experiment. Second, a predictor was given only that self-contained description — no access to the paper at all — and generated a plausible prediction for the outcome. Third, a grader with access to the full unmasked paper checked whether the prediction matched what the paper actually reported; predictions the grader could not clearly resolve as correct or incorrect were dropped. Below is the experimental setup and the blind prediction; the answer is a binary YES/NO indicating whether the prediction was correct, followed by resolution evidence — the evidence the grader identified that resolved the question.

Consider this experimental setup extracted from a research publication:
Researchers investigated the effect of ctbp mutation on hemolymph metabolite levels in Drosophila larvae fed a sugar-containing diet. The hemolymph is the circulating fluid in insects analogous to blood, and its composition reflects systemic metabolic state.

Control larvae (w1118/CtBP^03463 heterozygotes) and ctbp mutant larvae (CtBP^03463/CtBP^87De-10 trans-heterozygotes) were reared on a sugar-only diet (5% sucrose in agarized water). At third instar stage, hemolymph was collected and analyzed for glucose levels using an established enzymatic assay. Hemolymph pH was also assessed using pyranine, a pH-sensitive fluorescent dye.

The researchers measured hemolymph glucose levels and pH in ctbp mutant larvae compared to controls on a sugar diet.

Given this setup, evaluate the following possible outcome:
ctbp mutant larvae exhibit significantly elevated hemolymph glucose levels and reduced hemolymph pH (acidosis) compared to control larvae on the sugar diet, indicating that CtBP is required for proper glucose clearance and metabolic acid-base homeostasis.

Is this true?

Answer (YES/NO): YES